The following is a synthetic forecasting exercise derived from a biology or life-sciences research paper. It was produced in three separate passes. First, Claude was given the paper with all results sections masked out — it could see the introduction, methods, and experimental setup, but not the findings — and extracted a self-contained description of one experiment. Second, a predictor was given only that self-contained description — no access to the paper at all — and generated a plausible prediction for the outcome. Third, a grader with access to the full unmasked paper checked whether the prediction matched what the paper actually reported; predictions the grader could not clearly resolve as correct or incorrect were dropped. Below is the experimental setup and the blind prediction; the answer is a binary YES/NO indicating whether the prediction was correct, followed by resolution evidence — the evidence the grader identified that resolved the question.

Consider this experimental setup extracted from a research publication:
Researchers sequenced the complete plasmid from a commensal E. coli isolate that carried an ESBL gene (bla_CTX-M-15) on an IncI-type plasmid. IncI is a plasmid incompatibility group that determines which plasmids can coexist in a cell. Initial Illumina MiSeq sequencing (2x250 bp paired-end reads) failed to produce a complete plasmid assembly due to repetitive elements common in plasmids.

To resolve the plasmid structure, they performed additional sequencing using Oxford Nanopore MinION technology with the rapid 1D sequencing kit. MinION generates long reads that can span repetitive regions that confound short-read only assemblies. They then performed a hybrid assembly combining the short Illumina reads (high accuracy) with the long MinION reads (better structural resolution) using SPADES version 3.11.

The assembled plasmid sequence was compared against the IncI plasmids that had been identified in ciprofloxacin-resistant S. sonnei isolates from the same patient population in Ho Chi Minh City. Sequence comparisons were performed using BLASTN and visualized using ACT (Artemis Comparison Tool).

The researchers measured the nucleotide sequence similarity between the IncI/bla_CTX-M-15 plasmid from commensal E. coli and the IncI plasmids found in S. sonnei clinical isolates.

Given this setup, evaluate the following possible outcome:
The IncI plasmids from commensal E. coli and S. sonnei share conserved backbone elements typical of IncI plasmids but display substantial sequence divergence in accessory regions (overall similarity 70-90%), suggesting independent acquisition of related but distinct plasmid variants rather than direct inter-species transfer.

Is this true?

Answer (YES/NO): NO